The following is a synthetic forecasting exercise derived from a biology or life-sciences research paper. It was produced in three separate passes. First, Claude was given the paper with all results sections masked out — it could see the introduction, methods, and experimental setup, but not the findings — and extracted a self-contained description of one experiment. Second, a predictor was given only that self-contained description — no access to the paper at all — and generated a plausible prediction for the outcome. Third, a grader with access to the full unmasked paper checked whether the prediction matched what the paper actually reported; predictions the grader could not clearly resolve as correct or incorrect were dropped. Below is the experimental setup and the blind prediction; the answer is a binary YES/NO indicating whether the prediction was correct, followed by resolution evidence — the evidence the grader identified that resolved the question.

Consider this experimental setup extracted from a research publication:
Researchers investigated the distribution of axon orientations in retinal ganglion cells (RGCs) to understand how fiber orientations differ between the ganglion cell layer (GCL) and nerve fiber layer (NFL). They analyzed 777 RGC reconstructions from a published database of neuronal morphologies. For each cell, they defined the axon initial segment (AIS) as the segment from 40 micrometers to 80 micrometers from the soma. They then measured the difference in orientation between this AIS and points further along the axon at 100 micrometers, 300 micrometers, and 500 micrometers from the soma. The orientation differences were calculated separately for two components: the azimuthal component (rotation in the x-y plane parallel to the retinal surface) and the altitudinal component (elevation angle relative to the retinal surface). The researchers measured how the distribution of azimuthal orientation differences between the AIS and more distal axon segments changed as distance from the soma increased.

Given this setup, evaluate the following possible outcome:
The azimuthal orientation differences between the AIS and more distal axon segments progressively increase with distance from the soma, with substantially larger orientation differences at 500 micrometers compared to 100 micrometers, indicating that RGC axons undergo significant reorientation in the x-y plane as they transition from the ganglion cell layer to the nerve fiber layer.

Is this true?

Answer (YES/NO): YES